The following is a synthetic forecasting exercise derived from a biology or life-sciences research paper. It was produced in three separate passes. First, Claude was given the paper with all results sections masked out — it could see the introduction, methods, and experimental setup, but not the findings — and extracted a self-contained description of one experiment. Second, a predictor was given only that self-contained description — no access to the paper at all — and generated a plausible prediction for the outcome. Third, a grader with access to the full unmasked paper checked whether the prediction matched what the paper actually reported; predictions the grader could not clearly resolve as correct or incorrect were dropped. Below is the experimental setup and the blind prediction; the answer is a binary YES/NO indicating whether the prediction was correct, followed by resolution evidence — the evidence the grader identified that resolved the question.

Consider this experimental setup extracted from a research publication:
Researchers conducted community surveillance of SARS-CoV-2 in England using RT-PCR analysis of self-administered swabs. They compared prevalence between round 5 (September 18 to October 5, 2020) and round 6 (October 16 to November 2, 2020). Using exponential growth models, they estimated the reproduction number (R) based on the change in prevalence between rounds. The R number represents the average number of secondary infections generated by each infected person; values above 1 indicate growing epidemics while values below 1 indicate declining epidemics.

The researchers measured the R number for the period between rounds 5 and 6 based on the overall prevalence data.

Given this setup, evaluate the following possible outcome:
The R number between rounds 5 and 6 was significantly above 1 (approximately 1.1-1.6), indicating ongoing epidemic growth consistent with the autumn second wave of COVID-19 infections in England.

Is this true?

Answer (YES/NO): YES